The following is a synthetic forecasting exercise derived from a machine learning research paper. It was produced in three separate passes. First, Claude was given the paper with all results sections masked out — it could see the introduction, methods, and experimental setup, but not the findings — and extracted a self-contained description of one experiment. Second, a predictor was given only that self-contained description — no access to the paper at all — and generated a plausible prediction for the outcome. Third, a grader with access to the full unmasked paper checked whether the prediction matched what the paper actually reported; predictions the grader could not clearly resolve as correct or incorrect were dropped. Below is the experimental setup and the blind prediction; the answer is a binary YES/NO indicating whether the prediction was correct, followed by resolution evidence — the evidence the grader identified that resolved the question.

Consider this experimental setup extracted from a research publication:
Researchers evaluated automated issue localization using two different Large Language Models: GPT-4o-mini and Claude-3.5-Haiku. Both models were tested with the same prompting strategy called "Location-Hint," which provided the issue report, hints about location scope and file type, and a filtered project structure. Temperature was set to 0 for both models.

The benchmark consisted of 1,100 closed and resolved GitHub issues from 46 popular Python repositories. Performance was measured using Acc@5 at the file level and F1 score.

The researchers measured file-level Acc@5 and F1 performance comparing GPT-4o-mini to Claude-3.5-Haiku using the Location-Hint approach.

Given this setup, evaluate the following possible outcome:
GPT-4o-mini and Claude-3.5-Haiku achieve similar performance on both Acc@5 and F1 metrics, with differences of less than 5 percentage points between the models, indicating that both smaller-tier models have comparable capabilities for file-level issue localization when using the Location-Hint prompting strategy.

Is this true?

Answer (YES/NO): NO